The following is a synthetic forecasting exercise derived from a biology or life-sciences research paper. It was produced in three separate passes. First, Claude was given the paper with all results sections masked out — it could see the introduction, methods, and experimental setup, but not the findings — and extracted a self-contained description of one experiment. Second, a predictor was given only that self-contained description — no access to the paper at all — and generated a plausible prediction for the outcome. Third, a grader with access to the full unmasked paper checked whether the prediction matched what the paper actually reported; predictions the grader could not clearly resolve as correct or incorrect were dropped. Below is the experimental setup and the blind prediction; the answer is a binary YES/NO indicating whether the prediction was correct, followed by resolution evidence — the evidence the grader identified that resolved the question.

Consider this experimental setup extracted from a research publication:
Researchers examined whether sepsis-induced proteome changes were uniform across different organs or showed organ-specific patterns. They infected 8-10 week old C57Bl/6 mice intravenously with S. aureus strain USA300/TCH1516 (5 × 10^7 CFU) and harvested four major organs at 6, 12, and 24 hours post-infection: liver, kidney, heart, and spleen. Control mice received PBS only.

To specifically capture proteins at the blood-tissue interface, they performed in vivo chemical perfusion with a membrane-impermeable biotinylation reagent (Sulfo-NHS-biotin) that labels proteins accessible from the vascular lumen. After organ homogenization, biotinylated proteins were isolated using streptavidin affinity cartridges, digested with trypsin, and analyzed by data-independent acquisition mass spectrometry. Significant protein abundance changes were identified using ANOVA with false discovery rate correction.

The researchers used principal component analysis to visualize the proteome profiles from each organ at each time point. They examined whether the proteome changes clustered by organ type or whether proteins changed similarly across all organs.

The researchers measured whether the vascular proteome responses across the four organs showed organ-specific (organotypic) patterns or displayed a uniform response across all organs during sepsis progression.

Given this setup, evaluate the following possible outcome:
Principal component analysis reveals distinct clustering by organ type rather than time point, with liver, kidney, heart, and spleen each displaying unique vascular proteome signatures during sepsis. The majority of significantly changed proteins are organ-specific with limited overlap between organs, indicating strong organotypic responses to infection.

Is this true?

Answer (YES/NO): NO